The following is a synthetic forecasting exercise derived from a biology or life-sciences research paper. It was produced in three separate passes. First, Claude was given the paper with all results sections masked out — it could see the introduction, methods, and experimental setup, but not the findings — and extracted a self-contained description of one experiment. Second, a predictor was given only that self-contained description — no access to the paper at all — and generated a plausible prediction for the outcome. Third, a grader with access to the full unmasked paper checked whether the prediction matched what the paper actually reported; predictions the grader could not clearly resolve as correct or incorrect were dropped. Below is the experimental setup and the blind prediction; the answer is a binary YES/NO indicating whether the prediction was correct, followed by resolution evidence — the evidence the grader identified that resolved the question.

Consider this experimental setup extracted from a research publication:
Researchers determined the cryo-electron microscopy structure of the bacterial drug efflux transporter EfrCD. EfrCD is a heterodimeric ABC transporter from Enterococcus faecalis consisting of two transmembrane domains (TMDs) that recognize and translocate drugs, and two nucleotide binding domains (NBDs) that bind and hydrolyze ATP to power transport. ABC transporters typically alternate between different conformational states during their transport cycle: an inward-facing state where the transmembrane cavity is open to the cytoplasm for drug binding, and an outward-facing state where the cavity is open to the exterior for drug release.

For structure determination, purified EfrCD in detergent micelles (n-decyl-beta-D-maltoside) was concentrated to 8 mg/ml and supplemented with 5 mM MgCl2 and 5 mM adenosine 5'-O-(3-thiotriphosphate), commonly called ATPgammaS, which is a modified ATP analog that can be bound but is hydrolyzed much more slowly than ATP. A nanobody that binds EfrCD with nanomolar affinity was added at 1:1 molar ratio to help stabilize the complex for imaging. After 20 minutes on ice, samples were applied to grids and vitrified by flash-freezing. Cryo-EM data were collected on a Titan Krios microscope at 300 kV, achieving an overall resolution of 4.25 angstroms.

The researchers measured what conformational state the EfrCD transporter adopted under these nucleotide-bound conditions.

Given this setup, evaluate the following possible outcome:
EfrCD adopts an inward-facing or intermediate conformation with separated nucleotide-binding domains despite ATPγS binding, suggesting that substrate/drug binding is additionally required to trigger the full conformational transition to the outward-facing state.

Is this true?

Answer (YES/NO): NO